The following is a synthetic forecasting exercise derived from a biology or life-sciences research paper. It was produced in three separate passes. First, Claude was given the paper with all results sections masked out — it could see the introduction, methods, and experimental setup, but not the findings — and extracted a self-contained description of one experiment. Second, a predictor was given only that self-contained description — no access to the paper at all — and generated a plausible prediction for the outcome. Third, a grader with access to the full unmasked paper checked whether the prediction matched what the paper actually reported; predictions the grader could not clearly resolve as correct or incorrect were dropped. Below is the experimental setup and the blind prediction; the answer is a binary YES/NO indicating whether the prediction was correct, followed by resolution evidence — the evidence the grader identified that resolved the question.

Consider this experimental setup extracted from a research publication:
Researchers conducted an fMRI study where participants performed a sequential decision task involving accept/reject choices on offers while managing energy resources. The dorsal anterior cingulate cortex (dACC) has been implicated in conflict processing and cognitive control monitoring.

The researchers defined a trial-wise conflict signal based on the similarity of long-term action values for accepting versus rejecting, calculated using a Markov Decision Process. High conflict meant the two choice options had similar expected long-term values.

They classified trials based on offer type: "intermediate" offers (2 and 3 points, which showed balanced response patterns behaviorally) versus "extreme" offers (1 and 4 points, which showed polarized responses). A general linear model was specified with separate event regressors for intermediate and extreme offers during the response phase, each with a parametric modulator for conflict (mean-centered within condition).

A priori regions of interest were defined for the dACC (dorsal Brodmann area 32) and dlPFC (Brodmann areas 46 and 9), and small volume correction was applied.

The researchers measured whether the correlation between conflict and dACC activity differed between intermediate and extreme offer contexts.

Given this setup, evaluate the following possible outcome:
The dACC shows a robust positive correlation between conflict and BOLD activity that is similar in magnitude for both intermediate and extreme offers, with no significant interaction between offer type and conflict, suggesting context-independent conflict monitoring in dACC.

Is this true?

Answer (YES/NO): NO